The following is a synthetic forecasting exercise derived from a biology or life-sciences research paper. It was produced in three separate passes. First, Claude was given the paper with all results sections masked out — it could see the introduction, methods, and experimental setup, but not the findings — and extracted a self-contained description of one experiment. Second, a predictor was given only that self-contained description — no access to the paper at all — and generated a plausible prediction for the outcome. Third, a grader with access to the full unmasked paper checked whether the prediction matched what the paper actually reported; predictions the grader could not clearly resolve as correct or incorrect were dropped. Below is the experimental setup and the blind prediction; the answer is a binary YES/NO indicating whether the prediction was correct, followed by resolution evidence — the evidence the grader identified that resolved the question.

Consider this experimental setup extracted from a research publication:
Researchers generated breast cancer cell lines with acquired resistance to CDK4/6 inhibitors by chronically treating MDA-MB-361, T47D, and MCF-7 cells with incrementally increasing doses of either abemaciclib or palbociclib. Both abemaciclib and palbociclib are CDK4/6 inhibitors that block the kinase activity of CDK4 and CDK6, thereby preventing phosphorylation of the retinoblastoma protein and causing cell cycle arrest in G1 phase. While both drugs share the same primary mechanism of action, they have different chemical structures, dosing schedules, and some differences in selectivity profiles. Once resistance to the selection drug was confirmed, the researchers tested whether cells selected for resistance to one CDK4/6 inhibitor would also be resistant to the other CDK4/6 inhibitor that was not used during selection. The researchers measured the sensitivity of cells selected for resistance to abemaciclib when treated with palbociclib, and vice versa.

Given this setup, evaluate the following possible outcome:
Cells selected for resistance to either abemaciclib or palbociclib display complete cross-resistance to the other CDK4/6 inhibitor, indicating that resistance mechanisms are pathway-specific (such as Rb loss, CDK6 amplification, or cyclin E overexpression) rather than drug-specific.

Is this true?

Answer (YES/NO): YES